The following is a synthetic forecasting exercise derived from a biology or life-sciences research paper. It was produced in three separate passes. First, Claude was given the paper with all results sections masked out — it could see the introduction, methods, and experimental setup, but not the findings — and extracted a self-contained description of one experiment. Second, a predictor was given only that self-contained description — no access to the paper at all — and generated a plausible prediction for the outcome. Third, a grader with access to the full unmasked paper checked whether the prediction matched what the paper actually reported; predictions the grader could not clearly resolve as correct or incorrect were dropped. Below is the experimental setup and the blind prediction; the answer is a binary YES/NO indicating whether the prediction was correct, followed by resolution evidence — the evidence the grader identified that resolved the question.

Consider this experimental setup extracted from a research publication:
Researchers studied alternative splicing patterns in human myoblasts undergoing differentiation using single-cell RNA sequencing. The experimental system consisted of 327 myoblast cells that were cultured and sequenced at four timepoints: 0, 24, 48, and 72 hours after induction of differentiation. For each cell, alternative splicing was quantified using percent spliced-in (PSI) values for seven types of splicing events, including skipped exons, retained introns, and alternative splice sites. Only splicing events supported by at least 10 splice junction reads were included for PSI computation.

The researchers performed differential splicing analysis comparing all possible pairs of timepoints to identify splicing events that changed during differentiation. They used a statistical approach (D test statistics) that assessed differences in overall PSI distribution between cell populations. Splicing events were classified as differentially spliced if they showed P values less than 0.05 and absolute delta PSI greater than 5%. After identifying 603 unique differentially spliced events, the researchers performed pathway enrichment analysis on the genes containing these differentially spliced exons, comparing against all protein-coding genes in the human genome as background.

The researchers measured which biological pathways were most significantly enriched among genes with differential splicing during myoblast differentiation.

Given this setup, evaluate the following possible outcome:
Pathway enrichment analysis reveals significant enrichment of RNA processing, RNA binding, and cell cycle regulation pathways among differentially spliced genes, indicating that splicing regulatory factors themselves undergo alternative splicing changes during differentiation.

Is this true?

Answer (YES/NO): NO